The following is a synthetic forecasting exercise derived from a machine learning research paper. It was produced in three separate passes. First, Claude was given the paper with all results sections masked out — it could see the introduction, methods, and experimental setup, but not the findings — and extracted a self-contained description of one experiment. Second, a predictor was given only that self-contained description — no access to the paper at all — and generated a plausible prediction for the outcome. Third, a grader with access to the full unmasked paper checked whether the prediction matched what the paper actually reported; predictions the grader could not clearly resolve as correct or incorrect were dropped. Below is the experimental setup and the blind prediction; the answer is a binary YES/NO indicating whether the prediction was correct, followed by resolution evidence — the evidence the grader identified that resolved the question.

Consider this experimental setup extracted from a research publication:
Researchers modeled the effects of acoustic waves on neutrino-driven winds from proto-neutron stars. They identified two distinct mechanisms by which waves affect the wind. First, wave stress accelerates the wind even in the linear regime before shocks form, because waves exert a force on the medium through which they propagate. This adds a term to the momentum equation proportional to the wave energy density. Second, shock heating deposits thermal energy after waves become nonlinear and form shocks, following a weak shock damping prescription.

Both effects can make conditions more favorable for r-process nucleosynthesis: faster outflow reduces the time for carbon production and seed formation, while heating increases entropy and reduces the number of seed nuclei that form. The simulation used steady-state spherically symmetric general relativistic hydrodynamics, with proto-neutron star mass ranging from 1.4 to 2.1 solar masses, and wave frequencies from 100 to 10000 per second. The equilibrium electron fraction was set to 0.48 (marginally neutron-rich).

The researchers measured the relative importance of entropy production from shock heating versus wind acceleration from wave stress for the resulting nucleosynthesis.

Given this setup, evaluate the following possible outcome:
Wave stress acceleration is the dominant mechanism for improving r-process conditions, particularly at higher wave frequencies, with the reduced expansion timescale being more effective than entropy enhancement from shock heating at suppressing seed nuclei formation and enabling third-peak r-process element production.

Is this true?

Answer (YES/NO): NO